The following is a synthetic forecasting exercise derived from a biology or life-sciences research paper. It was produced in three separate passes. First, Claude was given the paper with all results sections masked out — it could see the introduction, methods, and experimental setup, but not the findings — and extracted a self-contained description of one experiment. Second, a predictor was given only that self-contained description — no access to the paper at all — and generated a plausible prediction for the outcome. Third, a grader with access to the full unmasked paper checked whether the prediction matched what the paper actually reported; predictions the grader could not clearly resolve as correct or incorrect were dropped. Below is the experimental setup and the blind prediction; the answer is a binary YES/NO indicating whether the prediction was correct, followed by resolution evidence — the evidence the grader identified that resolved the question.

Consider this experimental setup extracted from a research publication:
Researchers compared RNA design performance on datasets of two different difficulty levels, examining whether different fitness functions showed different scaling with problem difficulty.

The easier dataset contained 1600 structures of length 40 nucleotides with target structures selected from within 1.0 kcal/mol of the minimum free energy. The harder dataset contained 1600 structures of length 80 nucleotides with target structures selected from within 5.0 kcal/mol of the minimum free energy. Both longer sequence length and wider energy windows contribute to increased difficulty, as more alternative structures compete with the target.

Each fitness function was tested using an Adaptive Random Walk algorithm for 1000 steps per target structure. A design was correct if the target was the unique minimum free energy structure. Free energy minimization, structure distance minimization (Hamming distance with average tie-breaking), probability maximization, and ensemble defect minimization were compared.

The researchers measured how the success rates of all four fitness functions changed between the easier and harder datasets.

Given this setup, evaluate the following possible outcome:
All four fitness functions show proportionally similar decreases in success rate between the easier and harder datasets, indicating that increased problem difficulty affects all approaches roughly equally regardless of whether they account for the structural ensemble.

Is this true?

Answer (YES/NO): NO